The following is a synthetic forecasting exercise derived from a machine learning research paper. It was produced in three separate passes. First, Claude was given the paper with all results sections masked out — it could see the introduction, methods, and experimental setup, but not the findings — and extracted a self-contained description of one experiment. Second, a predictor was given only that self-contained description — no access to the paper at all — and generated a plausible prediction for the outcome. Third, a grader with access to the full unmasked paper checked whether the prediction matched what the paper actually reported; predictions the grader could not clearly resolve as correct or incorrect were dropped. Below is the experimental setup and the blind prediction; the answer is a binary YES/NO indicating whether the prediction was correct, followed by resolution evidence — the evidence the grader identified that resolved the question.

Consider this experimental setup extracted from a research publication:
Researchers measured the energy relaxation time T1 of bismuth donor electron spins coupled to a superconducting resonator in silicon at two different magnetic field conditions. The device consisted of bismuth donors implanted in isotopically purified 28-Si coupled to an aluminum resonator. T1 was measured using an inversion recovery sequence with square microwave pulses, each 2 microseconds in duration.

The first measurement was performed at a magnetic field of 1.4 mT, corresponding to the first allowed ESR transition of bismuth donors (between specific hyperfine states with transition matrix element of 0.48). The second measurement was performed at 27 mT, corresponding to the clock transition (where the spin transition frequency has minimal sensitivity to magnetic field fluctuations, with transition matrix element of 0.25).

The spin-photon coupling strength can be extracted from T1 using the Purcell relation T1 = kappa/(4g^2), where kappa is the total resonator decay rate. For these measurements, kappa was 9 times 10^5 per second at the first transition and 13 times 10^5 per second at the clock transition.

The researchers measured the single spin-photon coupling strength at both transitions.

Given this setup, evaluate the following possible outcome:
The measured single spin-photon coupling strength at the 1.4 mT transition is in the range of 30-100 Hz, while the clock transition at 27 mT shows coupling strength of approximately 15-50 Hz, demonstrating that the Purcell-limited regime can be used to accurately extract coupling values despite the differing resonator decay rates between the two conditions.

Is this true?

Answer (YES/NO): YES